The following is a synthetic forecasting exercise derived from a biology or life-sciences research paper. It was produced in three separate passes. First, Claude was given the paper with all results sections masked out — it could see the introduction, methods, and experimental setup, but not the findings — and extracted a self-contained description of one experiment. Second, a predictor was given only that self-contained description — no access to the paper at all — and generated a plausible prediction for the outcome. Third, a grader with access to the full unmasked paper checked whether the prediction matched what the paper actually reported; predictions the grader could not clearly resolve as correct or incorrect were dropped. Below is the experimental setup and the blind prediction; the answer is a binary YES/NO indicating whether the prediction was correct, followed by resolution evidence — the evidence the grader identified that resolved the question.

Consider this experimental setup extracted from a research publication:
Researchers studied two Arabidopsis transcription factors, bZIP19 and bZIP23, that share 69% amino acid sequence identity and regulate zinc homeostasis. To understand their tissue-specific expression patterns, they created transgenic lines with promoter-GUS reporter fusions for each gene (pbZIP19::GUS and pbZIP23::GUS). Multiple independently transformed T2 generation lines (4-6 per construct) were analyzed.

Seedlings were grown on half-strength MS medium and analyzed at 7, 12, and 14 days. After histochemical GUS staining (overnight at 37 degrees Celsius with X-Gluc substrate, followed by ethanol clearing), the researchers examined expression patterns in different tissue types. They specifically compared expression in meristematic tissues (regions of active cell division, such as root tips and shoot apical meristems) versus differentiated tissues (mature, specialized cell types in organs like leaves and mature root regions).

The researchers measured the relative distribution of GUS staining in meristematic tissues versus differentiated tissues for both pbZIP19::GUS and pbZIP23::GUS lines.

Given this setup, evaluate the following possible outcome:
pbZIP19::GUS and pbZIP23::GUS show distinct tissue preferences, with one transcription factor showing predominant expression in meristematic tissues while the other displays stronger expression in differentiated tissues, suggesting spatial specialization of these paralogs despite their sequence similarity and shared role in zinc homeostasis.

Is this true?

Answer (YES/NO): YES